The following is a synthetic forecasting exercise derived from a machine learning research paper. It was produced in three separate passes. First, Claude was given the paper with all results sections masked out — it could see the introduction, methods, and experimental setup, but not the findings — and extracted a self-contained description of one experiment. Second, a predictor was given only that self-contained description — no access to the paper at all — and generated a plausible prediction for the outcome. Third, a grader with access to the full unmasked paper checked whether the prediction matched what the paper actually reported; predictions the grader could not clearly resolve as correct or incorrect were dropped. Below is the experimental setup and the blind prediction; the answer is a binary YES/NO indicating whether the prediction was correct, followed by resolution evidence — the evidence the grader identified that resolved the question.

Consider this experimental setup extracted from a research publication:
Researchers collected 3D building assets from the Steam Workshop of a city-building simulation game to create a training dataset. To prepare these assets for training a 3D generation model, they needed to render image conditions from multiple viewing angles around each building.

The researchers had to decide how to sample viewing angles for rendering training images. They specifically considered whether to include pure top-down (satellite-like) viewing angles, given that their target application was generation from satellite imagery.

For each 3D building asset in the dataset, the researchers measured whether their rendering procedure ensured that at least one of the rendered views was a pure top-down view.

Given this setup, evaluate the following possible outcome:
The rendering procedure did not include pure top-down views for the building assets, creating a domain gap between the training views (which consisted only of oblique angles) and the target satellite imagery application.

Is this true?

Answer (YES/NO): NO